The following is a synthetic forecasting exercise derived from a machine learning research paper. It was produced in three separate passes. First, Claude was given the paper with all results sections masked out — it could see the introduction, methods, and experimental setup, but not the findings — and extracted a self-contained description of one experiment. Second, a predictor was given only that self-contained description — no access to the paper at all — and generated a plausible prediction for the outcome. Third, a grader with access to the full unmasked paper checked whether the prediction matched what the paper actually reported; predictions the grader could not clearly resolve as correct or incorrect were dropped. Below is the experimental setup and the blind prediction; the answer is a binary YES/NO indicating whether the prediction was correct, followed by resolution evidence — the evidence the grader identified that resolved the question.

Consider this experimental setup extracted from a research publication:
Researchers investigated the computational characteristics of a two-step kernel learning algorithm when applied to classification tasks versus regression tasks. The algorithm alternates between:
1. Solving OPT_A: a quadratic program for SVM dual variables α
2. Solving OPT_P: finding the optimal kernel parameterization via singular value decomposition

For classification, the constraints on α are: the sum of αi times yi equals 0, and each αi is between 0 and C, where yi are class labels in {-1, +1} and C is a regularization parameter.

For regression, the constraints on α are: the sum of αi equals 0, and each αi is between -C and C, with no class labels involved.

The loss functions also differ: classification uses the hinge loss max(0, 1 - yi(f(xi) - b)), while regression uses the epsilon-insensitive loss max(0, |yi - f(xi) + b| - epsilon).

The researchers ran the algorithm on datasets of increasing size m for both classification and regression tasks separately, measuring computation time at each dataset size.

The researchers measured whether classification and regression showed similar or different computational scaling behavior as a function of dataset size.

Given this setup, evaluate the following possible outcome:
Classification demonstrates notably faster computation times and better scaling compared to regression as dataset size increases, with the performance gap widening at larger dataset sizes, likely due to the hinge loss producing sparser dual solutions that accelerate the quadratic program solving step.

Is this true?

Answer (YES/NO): NO